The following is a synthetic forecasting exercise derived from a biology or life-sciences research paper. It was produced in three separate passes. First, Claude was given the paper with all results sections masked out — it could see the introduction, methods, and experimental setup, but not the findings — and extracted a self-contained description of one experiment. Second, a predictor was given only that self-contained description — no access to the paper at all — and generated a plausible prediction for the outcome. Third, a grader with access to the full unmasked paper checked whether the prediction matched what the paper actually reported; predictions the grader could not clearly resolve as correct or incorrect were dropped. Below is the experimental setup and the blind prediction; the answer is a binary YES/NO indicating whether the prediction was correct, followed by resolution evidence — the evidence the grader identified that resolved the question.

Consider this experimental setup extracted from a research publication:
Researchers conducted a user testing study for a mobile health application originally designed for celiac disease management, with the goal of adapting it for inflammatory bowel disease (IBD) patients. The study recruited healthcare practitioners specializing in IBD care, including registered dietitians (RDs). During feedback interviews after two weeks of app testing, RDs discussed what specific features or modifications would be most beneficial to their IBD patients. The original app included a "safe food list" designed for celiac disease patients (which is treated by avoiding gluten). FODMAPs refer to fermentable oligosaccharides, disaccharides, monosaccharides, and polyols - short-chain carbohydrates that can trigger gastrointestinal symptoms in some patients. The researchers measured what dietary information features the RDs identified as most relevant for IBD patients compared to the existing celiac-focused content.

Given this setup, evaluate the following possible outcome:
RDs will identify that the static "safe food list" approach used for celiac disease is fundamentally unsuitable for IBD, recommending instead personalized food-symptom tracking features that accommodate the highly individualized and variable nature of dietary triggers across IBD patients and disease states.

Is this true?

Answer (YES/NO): NO